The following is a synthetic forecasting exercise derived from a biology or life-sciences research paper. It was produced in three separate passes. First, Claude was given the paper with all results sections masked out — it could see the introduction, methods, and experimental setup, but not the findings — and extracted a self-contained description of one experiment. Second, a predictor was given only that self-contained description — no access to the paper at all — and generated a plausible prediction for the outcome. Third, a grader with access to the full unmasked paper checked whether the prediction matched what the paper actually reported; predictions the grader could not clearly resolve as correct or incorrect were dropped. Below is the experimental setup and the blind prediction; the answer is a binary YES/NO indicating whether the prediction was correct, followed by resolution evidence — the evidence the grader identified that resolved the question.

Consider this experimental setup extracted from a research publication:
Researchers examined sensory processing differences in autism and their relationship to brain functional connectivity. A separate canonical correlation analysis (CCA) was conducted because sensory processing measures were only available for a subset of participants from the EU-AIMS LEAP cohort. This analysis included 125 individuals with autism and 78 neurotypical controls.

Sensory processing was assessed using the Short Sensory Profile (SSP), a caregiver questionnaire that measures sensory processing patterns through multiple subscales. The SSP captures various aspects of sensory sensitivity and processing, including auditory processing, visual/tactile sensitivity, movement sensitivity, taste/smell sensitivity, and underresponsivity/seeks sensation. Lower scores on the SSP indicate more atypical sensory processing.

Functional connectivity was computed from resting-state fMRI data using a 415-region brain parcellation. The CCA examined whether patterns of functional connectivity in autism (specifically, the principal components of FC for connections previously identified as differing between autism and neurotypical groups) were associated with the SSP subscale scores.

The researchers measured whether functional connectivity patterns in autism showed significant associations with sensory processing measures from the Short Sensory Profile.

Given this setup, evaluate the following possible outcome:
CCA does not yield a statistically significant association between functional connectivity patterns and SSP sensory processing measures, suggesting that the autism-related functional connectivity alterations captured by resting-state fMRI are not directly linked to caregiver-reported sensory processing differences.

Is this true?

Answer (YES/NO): NO